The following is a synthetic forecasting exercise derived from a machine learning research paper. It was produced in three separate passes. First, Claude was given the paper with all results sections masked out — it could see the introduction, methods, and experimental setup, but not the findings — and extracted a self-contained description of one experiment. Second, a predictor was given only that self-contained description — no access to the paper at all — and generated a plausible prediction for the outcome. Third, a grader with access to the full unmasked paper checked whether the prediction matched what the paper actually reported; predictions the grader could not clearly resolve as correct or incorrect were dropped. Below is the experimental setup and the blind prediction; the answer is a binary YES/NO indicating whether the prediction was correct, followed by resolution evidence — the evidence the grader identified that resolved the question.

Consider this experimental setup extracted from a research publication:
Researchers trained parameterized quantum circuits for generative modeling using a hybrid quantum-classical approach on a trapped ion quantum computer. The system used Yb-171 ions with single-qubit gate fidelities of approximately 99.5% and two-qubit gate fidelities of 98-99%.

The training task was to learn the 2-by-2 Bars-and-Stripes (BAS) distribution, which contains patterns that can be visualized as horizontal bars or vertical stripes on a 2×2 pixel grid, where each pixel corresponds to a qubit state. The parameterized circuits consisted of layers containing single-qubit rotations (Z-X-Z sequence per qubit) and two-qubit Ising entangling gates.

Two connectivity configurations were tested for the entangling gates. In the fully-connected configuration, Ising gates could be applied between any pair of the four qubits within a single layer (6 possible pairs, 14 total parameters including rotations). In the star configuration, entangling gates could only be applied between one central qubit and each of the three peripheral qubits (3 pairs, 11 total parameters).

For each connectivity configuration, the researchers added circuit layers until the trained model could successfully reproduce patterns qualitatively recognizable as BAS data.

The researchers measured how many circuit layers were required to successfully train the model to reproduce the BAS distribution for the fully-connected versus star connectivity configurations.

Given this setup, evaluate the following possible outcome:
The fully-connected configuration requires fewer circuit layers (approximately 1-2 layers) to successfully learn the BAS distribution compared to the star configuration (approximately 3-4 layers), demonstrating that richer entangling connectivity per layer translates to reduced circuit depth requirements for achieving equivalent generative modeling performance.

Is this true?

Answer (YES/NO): YES